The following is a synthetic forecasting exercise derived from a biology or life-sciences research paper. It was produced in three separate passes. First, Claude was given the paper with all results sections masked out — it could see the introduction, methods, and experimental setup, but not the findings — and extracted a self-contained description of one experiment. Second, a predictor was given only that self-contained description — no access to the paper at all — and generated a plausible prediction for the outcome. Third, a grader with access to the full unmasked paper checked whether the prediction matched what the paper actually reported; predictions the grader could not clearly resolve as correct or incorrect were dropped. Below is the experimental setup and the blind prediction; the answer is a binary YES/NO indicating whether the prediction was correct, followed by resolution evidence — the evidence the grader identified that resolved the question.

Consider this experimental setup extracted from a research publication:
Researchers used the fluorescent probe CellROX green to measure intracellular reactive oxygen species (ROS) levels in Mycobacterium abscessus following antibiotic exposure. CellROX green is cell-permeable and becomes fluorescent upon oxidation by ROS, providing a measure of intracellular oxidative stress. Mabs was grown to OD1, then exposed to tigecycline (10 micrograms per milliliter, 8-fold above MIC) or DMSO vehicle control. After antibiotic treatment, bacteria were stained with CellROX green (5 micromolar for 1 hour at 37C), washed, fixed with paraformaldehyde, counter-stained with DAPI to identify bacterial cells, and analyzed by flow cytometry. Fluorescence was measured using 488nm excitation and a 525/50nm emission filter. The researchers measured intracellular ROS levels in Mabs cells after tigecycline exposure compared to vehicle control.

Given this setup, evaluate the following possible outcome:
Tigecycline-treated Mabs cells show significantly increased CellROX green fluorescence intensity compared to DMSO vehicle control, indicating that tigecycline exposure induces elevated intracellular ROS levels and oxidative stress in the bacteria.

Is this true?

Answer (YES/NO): YES